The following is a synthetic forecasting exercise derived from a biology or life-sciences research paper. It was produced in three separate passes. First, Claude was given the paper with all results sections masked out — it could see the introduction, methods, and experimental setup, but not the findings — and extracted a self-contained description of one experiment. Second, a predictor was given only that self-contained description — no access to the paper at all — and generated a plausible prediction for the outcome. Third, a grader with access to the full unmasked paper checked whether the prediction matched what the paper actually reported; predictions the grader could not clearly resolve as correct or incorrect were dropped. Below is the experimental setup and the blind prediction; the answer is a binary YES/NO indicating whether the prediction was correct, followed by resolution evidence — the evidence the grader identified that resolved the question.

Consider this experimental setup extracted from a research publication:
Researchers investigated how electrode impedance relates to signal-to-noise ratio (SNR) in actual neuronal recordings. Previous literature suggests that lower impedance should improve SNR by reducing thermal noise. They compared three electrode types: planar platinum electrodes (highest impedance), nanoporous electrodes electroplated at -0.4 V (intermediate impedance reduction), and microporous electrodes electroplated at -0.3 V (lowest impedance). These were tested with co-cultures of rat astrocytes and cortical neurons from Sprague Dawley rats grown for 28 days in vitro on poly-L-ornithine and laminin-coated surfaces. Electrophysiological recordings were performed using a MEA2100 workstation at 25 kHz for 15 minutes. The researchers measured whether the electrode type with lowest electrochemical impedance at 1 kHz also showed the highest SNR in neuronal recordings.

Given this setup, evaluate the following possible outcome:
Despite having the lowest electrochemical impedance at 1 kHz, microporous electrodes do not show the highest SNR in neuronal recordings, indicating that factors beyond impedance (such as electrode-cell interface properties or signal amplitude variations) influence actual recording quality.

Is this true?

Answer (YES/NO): NO